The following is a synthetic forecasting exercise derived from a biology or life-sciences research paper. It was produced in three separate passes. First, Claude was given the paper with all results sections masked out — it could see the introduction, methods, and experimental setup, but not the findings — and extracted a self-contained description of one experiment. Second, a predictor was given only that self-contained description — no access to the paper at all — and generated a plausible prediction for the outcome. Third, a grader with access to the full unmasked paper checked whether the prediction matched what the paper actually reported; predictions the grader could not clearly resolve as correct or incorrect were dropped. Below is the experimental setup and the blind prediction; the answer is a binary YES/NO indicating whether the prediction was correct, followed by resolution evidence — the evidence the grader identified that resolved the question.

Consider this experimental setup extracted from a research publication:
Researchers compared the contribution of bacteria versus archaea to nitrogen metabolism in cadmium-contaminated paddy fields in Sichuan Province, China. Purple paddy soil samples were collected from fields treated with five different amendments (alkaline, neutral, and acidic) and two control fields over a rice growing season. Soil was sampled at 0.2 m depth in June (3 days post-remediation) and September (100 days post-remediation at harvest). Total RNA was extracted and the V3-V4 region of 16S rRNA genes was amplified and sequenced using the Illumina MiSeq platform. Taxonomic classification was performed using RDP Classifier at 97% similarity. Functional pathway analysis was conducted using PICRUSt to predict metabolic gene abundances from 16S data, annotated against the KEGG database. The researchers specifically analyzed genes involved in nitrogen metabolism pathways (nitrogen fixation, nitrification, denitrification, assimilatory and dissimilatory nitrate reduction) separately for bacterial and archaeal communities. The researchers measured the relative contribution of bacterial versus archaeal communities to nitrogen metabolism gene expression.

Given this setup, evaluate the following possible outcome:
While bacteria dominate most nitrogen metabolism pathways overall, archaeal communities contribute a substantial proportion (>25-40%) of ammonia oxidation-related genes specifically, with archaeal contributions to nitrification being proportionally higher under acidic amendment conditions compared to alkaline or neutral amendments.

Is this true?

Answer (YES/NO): NO